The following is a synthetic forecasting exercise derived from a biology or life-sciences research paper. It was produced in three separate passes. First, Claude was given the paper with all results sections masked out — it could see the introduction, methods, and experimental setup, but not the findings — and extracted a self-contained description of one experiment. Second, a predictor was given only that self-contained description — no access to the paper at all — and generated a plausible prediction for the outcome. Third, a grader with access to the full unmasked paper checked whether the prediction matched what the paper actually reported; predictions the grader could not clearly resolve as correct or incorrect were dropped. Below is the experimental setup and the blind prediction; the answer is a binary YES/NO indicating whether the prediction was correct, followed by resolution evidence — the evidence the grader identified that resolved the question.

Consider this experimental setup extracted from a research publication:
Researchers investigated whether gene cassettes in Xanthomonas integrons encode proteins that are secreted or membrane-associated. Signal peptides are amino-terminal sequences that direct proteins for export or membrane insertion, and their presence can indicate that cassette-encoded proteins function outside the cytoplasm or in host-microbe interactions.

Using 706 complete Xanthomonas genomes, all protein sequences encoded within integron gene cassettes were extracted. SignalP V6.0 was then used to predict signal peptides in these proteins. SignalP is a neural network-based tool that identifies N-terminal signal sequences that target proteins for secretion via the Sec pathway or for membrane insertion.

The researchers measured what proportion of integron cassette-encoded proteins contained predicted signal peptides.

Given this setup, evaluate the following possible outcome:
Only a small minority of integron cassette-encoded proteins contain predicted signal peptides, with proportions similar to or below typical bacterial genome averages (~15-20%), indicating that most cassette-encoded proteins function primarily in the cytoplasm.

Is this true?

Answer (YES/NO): NO